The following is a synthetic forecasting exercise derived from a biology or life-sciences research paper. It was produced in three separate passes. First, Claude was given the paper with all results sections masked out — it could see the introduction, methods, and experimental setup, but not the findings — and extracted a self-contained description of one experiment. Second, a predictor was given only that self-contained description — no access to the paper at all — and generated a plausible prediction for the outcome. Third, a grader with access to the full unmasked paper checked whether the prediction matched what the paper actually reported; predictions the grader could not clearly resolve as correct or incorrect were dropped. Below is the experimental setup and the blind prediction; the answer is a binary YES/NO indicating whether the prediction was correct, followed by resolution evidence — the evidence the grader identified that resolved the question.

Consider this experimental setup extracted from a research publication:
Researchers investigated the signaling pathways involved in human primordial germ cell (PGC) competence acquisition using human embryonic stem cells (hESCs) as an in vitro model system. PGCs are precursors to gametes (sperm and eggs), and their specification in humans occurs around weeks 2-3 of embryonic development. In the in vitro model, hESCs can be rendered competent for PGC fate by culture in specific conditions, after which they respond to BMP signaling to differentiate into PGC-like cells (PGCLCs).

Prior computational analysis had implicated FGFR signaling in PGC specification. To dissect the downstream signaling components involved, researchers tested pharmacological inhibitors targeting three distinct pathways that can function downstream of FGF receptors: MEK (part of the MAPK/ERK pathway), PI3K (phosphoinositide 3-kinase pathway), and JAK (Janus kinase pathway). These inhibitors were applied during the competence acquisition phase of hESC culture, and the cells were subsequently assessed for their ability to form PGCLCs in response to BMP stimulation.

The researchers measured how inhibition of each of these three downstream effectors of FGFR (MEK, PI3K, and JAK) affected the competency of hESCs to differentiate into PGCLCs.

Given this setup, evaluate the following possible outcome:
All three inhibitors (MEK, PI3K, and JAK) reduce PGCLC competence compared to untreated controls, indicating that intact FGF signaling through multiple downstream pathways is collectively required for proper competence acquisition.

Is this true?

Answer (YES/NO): NO